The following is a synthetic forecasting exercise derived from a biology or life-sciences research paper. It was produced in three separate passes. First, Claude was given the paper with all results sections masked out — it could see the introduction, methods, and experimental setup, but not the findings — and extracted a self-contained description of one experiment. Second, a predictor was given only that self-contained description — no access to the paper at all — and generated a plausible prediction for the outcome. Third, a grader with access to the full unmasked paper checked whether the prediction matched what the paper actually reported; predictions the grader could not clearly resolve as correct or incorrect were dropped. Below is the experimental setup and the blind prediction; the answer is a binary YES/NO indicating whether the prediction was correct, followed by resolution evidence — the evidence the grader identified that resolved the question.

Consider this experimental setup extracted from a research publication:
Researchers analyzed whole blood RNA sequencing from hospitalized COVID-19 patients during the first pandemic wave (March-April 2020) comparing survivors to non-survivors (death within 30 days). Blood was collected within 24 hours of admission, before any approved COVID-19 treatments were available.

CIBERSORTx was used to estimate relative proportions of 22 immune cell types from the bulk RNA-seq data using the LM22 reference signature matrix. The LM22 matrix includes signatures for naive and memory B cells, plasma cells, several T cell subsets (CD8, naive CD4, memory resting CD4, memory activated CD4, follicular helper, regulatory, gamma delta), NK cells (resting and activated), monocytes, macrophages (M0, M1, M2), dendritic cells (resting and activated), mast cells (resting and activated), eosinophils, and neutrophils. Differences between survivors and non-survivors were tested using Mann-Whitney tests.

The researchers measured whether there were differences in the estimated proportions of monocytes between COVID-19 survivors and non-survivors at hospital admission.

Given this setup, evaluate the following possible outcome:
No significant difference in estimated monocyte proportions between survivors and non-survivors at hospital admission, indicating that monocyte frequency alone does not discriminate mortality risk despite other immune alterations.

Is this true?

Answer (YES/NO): YES